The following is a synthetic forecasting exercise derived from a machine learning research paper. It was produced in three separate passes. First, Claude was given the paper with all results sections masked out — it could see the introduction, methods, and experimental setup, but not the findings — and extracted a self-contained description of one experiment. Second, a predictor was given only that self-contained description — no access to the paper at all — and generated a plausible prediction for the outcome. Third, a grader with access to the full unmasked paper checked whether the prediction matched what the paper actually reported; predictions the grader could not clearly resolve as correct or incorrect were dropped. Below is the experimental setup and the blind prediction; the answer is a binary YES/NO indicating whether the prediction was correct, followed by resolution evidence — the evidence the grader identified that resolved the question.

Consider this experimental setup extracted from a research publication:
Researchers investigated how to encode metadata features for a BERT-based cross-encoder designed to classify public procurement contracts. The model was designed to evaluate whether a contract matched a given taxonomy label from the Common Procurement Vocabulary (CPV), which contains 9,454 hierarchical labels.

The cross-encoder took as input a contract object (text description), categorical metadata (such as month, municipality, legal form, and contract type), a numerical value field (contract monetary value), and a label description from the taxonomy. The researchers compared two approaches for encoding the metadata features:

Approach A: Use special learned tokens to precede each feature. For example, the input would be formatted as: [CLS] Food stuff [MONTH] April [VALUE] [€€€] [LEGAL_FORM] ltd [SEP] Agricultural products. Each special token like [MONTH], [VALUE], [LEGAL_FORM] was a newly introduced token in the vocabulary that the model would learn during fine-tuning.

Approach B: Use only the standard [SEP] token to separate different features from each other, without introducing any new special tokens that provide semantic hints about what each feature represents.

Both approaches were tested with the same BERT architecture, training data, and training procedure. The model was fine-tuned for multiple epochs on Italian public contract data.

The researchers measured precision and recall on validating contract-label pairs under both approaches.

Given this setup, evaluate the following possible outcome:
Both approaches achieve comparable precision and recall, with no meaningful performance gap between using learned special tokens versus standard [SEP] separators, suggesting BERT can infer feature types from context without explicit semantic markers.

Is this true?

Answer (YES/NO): NO